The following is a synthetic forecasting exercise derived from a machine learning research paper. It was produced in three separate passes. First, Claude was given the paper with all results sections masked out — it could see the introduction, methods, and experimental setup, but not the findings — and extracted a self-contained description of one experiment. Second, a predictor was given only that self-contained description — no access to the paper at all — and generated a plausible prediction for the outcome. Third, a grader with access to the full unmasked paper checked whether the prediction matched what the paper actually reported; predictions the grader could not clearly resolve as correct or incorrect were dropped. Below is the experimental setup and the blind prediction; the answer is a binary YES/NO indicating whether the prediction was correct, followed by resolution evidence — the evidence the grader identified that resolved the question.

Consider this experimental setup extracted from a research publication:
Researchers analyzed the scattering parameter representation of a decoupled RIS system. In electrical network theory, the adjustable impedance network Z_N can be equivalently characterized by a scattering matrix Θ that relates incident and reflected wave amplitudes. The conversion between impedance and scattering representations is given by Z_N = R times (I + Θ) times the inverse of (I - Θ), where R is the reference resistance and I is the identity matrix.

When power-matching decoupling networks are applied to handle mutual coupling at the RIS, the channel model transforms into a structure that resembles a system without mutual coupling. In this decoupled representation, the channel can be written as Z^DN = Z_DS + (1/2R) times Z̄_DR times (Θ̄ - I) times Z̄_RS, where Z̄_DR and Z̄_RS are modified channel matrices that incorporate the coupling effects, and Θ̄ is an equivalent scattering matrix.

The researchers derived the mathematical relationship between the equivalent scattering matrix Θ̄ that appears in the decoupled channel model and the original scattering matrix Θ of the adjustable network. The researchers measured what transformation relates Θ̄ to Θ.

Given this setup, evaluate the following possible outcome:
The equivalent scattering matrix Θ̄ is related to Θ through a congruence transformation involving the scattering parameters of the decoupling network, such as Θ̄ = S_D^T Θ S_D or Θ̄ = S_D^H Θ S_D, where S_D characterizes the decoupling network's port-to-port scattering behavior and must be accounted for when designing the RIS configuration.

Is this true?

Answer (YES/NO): NO